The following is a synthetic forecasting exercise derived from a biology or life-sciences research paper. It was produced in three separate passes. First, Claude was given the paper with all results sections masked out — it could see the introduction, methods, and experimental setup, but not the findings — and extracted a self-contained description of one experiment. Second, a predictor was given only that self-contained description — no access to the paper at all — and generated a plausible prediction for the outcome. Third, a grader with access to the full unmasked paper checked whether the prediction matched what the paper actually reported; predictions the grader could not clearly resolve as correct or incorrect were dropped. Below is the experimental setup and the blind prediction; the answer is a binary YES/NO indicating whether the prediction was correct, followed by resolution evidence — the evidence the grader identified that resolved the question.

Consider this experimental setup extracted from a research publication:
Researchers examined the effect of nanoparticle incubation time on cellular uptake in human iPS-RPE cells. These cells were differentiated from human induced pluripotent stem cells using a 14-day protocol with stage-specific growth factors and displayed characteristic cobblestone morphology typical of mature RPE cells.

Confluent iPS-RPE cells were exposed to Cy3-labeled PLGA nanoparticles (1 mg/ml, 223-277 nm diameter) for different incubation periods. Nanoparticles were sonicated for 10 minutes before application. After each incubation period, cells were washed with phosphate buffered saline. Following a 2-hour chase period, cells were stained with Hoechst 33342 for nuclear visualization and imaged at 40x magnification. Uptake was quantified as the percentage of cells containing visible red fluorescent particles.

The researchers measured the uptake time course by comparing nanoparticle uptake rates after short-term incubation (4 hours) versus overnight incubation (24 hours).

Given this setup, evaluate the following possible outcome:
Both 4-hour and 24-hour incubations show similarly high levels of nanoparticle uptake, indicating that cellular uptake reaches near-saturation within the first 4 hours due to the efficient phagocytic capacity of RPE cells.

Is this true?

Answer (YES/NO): NO